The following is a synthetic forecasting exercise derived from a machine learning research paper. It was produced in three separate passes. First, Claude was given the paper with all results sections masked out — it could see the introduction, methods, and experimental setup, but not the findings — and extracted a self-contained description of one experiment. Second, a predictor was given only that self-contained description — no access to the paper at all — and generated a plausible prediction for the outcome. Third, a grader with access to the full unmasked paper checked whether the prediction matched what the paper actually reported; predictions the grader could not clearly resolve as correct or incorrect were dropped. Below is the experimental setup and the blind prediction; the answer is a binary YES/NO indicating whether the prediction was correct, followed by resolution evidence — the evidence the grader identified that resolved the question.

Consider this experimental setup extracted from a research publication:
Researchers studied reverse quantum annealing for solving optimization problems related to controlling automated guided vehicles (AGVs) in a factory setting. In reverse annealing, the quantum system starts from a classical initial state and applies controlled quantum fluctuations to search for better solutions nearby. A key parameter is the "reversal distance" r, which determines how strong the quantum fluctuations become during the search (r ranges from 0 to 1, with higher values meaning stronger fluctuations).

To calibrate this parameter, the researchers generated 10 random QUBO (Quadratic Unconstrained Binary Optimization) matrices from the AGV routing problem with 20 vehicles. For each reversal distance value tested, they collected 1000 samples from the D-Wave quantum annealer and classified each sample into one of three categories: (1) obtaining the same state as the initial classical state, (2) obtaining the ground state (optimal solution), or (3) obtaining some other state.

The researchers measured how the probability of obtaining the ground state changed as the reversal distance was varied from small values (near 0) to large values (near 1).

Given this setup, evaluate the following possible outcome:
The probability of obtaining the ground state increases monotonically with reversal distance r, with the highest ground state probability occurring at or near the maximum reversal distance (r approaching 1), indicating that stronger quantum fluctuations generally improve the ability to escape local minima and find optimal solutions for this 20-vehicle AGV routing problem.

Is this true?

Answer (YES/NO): NO